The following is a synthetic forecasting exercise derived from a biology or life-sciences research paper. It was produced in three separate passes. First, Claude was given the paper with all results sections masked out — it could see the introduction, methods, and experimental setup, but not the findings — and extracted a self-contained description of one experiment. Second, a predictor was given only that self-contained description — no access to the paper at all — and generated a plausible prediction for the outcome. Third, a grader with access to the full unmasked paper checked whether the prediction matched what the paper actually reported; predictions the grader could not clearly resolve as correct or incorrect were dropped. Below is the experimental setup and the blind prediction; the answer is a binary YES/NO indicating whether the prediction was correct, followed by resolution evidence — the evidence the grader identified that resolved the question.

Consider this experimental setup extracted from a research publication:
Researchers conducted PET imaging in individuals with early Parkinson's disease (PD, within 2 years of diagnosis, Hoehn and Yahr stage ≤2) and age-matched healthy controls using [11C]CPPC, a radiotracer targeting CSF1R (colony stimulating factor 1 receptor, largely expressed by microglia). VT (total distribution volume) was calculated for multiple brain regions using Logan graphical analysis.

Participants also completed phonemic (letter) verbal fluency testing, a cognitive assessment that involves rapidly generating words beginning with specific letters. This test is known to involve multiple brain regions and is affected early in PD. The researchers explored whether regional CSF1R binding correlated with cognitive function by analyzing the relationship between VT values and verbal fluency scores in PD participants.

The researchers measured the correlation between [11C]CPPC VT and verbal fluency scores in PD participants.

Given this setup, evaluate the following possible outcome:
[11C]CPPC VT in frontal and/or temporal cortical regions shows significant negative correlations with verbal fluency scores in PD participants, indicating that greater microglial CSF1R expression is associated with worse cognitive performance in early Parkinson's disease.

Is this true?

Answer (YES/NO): NO